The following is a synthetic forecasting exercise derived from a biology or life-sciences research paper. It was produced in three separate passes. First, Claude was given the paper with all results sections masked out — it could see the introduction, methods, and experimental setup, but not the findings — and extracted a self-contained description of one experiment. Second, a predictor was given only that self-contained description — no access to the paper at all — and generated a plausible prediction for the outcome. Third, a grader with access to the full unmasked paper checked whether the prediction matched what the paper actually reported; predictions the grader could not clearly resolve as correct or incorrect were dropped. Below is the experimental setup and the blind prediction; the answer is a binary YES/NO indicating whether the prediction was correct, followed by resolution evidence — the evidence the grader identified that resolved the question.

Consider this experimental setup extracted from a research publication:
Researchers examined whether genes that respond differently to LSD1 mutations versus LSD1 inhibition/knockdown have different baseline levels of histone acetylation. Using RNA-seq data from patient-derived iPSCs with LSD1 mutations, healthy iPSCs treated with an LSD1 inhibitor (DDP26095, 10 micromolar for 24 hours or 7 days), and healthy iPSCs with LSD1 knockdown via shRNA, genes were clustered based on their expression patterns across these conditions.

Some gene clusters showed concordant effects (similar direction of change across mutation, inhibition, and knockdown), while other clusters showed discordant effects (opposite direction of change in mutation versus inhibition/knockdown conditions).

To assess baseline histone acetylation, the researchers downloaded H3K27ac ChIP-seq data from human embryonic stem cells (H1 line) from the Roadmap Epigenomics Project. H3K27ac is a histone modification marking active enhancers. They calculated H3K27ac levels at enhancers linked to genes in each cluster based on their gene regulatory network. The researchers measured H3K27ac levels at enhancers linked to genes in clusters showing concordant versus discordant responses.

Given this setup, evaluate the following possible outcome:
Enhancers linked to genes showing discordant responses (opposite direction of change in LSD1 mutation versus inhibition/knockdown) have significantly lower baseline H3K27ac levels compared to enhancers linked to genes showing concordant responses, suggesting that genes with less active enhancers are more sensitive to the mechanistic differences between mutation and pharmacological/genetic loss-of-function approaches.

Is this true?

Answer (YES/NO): YES